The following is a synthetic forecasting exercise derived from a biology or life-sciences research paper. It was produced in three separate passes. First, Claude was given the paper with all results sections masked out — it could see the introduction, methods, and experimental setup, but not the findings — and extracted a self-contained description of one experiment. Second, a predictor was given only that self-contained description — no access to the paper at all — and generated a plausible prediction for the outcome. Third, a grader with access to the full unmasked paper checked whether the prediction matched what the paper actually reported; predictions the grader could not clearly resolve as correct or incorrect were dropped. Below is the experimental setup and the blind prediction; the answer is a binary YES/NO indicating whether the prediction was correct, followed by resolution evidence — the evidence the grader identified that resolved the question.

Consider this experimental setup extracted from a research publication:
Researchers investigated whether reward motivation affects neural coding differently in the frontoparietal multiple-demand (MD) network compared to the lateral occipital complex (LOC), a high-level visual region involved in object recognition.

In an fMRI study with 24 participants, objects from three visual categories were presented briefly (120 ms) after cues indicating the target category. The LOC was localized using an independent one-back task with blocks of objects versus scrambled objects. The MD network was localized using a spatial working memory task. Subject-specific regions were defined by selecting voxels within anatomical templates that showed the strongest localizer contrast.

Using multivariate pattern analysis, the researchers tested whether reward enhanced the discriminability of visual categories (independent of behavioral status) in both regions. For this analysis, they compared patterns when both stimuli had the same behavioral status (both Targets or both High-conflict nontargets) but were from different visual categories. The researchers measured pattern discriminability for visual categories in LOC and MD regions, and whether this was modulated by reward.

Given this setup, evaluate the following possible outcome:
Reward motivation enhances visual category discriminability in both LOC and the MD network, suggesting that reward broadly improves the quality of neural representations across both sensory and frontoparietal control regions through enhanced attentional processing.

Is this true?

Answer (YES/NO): NO